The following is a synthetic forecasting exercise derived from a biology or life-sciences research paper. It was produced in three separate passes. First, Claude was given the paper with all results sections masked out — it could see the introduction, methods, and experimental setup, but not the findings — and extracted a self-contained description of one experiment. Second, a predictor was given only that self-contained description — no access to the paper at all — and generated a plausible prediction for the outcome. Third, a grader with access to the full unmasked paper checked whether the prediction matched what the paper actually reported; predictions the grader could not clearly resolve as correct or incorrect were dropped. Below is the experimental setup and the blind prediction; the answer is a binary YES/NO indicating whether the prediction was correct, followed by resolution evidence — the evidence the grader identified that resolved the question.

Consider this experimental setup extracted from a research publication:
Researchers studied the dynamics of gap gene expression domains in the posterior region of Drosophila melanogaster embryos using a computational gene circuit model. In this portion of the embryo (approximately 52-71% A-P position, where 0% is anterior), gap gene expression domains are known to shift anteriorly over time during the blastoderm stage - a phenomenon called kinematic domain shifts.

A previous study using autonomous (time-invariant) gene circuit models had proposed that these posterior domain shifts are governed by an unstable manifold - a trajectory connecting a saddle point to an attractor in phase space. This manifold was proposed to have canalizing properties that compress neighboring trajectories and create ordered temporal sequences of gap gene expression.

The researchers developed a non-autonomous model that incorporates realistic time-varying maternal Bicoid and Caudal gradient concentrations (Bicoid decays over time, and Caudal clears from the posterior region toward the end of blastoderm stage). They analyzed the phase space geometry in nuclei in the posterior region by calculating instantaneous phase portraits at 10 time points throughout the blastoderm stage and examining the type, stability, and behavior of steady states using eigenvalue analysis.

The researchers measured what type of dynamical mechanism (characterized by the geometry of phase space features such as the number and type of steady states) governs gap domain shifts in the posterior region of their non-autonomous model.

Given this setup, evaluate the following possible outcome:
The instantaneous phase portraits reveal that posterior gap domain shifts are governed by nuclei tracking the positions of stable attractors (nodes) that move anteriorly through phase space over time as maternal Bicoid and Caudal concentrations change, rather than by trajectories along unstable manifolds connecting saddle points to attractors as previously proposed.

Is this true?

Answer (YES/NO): NO